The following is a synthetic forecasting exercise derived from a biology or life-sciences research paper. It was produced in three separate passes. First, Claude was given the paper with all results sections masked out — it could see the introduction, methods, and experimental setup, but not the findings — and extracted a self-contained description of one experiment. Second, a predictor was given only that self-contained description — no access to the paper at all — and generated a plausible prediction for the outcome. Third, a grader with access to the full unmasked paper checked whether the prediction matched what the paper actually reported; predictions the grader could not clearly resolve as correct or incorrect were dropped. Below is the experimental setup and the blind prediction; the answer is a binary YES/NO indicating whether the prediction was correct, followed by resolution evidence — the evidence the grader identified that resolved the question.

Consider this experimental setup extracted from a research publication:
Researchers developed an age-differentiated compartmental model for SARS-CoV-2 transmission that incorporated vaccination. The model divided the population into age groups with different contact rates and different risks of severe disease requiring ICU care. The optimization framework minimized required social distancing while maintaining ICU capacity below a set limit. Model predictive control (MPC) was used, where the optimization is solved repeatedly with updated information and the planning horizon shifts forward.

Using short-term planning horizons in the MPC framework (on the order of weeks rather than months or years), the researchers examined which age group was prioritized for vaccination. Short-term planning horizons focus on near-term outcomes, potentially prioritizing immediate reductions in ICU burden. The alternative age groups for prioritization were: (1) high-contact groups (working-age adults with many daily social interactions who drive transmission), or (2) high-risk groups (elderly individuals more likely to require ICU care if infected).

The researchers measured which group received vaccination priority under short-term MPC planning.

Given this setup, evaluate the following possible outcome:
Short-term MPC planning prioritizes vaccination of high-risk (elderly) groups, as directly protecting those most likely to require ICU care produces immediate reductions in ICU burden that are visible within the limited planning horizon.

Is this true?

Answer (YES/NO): YES